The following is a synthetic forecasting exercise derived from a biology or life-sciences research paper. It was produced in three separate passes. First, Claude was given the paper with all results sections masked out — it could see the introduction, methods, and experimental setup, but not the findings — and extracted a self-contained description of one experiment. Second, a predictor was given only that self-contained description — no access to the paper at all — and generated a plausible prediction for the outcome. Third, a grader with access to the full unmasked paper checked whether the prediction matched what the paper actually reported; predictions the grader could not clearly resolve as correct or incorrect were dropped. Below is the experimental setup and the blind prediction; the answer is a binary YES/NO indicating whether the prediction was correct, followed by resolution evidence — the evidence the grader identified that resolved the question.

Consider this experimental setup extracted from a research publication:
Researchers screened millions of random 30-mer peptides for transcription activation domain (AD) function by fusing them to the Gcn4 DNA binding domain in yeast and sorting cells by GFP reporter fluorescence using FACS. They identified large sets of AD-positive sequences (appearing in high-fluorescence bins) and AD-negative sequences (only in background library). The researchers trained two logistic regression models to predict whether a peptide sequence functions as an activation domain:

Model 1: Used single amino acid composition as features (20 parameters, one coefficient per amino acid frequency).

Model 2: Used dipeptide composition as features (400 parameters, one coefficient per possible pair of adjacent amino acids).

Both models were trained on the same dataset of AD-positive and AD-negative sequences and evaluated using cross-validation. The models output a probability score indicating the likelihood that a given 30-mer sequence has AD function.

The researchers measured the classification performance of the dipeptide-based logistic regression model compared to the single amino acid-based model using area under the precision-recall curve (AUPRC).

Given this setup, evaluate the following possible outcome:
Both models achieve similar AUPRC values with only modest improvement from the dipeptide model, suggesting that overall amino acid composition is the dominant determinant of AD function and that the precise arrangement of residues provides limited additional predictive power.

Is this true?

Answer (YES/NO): YES